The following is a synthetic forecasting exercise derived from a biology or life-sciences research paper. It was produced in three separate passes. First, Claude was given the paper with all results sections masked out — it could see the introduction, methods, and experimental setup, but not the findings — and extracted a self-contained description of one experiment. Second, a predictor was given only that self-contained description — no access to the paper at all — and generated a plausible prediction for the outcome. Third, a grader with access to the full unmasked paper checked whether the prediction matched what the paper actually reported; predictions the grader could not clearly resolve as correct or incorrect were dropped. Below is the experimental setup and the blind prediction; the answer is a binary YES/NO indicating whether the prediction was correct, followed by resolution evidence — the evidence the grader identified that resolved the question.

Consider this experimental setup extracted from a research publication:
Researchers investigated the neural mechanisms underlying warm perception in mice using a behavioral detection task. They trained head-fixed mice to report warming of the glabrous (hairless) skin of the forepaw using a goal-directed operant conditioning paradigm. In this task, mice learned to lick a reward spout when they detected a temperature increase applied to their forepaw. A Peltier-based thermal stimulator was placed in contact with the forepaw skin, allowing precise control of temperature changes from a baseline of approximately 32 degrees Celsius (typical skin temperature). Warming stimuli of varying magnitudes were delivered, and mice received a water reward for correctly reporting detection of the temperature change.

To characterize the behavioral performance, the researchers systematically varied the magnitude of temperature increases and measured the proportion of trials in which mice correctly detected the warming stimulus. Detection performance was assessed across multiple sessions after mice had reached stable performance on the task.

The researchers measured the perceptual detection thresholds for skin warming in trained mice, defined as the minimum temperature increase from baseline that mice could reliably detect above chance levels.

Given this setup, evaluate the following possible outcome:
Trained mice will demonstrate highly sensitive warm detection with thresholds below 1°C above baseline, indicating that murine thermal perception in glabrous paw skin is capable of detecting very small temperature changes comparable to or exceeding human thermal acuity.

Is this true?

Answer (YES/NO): NO